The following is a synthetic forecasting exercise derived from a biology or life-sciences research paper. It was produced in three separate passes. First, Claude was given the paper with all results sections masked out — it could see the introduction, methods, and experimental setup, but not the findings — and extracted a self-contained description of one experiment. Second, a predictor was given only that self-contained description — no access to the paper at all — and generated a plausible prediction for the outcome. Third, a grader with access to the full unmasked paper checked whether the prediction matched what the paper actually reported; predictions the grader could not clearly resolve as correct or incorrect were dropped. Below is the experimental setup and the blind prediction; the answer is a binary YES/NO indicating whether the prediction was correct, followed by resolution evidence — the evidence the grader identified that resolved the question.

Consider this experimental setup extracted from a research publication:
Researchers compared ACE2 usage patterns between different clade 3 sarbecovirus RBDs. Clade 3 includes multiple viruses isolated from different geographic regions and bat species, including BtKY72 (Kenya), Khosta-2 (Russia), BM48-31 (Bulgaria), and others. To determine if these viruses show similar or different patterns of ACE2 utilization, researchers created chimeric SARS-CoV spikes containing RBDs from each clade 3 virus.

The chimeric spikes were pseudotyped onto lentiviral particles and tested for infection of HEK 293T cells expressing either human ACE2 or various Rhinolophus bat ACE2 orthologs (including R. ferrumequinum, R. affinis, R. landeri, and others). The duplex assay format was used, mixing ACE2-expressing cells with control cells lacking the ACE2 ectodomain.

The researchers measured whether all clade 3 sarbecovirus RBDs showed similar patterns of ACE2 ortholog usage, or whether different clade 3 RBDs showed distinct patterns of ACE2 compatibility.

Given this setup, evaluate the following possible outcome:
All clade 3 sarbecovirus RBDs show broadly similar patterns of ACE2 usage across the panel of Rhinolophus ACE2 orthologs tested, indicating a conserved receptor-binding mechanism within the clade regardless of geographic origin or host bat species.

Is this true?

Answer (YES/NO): NO